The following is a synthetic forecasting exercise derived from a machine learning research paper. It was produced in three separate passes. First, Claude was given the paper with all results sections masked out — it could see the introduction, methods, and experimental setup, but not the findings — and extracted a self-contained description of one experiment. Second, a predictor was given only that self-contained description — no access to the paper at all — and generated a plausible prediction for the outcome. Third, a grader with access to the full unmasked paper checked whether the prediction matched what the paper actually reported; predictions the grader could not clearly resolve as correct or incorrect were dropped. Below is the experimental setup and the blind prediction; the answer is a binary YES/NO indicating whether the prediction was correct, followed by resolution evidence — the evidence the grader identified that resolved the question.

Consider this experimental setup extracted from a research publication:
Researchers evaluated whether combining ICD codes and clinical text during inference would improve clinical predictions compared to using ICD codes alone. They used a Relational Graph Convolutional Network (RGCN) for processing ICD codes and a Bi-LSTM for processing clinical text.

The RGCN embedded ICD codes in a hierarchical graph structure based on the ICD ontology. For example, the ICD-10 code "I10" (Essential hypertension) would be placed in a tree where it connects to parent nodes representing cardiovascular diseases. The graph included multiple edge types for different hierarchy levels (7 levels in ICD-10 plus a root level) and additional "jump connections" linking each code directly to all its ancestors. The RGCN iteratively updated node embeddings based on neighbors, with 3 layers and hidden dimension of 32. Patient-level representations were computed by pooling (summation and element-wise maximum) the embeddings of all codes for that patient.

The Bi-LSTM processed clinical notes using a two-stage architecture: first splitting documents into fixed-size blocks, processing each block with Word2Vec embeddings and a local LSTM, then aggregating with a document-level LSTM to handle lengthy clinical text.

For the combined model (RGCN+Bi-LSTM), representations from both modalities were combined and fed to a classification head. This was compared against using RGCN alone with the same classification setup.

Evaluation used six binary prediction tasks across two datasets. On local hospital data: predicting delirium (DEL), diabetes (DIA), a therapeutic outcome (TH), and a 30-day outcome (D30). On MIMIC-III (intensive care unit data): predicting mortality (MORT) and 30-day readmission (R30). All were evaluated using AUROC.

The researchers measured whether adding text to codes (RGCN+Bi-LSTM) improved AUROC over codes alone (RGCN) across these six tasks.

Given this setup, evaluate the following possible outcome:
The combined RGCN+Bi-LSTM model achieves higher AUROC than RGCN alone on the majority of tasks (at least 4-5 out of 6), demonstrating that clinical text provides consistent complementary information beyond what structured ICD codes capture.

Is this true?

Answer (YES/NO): NO